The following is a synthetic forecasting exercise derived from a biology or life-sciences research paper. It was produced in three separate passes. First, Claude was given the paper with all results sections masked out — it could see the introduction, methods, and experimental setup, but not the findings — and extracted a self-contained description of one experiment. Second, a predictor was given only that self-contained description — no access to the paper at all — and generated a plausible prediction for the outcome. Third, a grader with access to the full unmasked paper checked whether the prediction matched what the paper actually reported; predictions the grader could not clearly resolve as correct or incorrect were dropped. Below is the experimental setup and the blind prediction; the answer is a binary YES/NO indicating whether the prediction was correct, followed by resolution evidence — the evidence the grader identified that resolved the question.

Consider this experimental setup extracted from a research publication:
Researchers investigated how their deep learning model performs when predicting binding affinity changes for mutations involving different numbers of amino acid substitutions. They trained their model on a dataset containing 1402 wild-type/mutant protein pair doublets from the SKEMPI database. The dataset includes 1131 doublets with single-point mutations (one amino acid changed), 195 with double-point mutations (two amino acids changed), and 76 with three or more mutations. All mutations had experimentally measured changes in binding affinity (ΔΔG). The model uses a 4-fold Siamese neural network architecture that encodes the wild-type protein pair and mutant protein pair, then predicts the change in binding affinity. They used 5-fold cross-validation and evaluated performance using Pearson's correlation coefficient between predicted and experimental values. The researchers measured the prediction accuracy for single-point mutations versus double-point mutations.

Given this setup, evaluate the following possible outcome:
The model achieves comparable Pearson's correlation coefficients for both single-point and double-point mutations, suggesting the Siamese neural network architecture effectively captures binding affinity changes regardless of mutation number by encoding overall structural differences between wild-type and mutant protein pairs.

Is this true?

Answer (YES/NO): NO